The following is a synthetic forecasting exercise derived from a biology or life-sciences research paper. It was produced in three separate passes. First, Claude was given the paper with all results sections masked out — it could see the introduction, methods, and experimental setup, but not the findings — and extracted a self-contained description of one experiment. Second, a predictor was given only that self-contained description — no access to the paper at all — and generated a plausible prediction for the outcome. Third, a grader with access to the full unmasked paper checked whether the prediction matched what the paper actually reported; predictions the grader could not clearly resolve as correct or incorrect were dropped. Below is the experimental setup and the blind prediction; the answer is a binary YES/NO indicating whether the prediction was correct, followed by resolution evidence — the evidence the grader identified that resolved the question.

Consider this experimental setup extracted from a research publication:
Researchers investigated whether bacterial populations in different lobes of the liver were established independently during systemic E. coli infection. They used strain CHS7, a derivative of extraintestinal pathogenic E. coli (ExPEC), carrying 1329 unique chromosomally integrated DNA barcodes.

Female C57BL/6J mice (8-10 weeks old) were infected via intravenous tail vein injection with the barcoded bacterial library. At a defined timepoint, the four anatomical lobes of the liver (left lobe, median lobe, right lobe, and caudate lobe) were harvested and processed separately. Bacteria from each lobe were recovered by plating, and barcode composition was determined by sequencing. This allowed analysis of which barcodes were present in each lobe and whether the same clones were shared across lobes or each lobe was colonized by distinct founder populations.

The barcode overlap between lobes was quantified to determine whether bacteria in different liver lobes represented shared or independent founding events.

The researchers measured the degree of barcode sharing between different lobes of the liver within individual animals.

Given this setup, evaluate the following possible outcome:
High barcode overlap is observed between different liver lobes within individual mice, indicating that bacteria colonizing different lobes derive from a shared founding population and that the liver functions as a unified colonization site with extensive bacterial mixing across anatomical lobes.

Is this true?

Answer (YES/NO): NO